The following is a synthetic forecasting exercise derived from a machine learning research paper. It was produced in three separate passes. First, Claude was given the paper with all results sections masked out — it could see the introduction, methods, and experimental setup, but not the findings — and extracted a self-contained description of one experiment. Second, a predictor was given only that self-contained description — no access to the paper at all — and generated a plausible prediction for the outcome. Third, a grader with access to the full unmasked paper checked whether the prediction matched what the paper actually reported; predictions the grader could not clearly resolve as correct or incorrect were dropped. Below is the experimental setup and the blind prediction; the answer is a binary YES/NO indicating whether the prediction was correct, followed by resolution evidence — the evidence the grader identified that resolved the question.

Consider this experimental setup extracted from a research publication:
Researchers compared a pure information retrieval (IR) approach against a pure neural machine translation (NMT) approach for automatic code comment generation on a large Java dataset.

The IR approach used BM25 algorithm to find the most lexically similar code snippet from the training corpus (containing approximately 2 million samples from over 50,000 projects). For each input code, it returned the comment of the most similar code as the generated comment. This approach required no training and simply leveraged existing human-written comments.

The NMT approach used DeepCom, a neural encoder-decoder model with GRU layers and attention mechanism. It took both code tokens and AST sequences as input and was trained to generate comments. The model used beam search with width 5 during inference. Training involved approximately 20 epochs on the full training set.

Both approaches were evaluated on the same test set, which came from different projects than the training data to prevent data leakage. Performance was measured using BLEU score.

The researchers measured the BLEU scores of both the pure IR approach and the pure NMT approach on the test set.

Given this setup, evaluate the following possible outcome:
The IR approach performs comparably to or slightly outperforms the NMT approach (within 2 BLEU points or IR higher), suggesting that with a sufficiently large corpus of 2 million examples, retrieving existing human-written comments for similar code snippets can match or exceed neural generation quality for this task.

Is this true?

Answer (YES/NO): NO